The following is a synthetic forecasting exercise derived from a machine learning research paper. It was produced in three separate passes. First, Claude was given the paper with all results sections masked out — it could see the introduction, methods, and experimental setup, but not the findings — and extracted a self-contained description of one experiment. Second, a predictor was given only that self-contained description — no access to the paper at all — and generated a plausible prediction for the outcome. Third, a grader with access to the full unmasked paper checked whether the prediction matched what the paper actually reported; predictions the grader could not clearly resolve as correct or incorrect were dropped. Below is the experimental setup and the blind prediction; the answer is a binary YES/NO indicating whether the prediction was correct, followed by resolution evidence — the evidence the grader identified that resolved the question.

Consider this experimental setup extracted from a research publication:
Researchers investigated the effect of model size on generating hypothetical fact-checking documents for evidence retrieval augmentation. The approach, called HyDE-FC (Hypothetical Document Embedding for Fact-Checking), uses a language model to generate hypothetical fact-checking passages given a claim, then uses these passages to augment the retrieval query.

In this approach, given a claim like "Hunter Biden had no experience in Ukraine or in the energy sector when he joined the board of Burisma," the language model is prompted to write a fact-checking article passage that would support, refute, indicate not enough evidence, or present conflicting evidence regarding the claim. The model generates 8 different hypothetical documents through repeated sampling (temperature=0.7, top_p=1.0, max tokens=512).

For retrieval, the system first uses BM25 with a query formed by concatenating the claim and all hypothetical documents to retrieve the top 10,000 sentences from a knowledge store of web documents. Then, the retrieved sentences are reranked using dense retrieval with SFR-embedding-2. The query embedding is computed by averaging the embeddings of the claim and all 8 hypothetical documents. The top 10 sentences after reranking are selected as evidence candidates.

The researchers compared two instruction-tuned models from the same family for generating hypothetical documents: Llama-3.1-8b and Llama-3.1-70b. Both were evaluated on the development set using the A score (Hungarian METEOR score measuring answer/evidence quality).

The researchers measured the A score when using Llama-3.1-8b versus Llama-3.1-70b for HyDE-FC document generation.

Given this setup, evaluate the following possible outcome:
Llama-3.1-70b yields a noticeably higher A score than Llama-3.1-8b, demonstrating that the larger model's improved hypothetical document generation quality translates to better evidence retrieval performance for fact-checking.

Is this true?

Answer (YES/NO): NO